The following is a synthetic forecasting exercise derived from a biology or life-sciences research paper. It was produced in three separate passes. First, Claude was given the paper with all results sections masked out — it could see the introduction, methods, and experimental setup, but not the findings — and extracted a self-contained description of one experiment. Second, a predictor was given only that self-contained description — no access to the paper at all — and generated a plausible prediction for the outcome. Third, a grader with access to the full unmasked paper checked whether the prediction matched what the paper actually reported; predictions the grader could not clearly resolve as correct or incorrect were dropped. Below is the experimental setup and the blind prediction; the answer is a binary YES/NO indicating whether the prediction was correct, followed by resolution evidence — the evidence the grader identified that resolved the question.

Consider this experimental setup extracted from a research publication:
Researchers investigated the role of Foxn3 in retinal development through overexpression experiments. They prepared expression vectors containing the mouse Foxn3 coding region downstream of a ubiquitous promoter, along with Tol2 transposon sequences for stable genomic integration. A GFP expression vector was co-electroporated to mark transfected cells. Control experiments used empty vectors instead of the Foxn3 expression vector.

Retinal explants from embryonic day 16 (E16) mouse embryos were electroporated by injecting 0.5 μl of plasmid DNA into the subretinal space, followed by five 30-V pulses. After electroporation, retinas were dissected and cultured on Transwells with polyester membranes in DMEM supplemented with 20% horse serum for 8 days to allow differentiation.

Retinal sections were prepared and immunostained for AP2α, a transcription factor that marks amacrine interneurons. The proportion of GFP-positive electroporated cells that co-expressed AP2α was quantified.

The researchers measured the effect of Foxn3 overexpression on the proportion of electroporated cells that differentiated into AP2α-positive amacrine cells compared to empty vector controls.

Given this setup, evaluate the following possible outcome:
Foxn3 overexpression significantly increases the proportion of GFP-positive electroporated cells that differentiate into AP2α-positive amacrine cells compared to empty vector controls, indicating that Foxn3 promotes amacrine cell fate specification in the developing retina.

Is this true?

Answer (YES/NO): NO